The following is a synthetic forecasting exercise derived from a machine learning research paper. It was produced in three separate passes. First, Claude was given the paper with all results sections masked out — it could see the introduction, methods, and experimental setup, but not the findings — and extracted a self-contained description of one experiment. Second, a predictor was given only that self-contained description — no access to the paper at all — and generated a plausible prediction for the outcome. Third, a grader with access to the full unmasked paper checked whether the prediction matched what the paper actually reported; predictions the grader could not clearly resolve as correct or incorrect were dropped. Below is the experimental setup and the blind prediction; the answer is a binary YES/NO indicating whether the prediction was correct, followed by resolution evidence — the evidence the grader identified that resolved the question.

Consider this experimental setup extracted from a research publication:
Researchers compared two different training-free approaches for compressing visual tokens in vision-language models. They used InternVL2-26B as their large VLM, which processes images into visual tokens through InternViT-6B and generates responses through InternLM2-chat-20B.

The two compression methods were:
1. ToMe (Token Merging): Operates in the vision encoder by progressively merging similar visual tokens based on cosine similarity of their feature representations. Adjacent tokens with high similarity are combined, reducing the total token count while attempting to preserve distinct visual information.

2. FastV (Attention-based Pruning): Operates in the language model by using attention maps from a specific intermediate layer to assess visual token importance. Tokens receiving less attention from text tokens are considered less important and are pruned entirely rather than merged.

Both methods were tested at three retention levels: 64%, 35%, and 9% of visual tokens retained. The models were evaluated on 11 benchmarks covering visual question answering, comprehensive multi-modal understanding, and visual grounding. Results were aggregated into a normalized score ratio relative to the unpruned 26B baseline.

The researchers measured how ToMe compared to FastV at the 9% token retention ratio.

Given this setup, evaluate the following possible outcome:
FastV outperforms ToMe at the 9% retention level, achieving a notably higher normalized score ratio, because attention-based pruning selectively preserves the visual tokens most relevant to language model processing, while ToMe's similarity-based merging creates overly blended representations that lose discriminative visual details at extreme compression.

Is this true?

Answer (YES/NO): NO